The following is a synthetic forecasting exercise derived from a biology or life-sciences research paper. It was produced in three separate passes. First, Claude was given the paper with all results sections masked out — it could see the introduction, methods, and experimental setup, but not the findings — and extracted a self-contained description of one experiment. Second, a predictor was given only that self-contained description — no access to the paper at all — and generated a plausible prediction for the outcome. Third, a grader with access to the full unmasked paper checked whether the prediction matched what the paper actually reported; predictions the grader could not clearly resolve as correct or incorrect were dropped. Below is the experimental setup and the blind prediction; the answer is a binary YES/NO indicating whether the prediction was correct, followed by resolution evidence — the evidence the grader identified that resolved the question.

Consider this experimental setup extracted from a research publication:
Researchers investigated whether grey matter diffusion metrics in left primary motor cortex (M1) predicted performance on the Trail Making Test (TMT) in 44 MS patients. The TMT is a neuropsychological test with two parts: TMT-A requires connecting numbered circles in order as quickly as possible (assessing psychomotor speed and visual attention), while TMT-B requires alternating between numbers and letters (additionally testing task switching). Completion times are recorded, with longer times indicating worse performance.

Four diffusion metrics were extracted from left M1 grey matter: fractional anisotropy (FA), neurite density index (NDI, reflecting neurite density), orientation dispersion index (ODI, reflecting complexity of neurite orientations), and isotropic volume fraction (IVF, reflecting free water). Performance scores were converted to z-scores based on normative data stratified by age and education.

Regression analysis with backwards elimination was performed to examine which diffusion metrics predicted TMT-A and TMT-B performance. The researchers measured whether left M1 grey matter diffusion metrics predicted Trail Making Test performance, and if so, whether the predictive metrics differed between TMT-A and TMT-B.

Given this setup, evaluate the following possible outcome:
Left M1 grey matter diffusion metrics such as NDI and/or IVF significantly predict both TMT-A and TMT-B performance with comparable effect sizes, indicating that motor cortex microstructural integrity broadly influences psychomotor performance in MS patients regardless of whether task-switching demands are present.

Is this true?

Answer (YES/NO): YES